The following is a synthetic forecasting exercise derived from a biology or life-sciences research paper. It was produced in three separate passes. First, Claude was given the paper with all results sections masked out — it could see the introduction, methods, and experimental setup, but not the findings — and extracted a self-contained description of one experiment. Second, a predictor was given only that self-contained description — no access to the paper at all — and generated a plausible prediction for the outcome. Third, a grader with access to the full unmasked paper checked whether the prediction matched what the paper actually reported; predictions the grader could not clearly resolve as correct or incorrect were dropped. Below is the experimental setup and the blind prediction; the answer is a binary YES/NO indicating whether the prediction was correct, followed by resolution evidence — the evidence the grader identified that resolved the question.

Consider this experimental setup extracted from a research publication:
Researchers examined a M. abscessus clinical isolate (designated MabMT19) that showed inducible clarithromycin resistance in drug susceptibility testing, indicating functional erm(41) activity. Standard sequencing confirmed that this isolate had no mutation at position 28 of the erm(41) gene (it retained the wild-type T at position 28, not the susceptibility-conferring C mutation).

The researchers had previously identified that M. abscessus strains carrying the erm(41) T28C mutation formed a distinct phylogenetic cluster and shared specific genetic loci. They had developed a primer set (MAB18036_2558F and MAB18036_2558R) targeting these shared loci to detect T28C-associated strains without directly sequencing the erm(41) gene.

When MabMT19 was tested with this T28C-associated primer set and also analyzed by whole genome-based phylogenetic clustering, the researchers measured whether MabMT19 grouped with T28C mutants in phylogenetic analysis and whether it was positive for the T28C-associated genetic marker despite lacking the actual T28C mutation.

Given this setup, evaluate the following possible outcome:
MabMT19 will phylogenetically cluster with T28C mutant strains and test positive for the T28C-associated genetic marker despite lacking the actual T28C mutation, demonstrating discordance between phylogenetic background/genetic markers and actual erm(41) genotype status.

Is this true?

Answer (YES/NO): YES